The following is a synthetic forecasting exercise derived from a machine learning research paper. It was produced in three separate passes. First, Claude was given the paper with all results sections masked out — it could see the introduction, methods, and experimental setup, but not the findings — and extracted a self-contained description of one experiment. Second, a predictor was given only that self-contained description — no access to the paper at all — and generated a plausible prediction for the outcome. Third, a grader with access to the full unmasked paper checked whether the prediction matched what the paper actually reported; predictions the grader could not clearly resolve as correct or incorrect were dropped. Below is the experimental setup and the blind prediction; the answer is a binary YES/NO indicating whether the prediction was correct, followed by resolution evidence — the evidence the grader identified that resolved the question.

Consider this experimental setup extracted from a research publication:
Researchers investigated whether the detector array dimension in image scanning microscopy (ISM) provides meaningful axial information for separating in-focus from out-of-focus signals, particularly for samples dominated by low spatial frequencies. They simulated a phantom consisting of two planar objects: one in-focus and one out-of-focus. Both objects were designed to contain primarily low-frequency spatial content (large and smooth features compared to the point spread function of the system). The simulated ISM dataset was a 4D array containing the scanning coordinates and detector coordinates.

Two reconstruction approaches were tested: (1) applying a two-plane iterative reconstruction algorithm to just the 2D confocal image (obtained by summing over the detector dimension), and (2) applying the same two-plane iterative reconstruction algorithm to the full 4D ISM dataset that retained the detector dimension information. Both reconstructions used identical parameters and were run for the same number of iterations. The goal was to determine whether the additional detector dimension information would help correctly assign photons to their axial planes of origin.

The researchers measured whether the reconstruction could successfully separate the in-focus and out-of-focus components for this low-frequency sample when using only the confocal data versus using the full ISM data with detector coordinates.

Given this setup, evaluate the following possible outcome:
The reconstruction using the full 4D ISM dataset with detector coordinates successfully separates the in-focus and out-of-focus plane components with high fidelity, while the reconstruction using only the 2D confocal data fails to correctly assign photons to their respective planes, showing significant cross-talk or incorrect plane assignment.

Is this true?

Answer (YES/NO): YES